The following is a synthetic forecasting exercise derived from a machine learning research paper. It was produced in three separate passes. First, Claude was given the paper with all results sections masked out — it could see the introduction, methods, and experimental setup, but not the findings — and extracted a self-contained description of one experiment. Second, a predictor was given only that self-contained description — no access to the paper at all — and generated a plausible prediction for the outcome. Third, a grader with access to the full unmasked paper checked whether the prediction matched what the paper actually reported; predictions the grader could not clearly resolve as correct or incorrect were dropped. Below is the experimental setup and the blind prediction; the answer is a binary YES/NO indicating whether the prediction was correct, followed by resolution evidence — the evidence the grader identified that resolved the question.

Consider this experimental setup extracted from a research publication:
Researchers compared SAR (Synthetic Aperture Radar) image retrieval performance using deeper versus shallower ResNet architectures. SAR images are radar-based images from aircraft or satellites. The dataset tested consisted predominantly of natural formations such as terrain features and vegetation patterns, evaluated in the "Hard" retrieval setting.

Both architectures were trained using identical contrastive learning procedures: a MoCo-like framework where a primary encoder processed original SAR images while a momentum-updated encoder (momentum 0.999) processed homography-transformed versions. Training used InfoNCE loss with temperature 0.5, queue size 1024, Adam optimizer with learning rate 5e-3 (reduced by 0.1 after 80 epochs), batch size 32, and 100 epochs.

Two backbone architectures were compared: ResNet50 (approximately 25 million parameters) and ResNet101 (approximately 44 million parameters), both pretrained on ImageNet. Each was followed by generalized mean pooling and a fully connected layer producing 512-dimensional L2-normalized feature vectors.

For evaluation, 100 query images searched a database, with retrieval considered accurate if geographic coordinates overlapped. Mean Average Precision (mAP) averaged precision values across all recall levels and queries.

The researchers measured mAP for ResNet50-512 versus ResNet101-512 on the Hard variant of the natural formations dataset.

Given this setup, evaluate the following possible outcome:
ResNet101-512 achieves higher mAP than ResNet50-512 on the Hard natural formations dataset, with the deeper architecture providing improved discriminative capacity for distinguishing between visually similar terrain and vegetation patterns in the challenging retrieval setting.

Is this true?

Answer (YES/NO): NO